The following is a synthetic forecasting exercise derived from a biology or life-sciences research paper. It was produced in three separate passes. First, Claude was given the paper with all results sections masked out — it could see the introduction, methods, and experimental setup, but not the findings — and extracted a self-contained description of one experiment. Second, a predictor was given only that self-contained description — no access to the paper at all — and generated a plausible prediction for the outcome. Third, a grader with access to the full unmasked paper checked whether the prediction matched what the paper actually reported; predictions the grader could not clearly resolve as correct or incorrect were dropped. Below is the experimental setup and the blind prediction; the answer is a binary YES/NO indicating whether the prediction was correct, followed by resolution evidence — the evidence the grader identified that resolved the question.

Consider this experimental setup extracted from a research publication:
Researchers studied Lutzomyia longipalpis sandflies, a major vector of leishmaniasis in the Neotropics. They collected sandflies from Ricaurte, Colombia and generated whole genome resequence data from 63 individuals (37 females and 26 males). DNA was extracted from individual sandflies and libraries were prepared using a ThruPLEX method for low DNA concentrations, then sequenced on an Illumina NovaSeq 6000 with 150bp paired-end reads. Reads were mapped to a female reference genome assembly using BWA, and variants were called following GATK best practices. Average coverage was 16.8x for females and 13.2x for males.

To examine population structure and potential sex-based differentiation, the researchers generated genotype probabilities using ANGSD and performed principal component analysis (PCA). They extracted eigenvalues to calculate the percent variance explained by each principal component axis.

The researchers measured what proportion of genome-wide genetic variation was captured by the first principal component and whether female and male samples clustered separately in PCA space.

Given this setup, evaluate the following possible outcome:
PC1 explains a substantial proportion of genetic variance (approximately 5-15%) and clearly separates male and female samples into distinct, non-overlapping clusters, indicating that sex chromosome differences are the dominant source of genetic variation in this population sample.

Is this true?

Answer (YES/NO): YES